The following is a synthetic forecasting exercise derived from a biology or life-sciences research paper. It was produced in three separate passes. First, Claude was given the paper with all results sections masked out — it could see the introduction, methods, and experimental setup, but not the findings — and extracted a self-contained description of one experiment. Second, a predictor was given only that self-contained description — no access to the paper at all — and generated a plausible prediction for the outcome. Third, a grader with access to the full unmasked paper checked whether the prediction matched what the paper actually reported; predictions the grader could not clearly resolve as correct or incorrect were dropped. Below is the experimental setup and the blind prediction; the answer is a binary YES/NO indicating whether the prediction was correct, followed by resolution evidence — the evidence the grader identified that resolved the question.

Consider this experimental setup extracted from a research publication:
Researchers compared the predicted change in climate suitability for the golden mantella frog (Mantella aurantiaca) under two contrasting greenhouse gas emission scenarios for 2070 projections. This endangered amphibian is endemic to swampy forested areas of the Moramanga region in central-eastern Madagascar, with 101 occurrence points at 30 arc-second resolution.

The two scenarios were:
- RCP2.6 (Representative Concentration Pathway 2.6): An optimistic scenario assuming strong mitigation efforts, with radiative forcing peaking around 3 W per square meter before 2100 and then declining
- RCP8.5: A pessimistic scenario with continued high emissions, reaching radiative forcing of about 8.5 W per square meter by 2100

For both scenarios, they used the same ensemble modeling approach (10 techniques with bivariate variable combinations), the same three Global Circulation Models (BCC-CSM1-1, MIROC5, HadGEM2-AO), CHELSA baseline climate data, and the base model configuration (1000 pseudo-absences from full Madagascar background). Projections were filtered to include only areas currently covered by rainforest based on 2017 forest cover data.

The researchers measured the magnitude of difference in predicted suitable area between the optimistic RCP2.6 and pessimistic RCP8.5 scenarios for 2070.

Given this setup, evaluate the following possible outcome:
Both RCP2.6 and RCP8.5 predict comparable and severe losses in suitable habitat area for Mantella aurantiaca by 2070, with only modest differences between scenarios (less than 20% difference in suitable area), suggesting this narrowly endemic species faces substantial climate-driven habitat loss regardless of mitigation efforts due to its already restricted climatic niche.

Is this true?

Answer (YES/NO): YES